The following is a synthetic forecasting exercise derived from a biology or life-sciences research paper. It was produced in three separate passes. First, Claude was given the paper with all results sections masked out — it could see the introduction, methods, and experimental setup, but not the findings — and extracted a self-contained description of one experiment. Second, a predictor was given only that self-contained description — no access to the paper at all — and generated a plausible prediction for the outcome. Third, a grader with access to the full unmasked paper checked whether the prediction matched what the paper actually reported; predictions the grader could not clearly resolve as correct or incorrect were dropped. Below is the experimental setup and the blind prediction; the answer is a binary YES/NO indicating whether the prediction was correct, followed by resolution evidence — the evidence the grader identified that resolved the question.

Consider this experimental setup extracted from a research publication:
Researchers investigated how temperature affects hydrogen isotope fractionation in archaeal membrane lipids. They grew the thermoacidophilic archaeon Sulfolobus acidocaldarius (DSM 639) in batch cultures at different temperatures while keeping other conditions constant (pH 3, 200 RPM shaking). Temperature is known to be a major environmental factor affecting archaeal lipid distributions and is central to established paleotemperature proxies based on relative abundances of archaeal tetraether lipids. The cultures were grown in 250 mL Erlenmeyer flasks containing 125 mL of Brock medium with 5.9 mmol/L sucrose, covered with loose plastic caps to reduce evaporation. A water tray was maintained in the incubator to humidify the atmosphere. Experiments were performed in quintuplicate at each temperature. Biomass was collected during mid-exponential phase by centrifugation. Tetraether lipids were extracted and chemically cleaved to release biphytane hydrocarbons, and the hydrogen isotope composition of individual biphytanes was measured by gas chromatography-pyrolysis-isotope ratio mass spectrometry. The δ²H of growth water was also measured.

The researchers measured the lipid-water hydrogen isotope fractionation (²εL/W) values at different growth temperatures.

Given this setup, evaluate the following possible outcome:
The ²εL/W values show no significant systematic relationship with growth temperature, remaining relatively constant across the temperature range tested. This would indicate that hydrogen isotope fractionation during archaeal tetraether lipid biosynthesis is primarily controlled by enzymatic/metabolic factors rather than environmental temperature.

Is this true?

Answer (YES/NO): YES